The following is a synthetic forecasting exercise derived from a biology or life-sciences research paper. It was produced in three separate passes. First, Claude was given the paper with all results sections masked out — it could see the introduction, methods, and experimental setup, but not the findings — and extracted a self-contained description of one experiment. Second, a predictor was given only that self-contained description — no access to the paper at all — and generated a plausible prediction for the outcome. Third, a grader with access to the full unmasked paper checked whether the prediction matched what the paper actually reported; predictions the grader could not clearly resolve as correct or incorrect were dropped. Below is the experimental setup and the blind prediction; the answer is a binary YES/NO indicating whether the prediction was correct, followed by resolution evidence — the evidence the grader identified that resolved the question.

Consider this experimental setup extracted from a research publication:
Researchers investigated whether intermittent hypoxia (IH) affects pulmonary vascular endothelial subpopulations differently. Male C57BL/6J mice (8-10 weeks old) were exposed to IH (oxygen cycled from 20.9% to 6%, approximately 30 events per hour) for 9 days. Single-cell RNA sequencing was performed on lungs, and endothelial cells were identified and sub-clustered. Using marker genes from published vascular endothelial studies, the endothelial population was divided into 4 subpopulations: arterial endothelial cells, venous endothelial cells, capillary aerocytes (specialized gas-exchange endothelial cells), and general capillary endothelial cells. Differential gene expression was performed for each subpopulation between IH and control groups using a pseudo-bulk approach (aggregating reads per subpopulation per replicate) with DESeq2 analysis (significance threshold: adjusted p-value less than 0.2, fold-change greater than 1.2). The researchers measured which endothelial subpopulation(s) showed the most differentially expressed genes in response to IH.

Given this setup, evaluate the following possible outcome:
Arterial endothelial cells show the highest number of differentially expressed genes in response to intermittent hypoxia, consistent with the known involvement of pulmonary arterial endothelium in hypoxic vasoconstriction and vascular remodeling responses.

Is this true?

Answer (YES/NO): NO